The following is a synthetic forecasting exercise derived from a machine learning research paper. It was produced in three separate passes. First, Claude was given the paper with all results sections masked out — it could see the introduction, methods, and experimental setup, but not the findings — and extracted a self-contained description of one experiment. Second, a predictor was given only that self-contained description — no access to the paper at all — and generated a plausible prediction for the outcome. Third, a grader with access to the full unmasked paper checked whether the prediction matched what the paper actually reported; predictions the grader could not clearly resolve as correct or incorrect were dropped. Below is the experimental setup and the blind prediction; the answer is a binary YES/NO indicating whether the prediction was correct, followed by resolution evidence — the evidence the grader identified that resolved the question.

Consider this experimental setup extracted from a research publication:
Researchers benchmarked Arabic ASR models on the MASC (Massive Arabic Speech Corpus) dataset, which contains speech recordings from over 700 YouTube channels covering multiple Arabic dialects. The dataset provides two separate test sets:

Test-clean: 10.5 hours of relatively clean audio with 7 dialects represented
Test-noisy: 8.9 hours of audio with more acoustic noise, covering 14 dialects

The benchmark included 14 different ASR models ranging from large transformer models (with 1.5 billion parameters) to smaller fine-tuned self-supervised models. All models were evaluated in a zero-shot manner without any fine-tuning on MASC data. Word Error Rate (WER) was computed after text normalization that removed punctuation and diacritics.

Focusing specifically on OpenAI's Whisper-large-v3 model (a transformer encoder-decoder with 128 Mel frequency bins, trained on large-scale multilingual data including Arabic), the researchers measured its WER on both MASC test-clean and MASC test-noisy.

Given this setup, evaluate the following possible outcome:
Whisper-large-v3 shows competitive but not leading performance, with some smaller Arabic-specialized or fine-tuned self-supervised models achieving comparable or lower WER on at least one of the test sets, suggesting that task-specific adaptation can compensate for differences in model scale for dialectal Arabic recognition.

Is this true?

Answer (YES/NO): YES